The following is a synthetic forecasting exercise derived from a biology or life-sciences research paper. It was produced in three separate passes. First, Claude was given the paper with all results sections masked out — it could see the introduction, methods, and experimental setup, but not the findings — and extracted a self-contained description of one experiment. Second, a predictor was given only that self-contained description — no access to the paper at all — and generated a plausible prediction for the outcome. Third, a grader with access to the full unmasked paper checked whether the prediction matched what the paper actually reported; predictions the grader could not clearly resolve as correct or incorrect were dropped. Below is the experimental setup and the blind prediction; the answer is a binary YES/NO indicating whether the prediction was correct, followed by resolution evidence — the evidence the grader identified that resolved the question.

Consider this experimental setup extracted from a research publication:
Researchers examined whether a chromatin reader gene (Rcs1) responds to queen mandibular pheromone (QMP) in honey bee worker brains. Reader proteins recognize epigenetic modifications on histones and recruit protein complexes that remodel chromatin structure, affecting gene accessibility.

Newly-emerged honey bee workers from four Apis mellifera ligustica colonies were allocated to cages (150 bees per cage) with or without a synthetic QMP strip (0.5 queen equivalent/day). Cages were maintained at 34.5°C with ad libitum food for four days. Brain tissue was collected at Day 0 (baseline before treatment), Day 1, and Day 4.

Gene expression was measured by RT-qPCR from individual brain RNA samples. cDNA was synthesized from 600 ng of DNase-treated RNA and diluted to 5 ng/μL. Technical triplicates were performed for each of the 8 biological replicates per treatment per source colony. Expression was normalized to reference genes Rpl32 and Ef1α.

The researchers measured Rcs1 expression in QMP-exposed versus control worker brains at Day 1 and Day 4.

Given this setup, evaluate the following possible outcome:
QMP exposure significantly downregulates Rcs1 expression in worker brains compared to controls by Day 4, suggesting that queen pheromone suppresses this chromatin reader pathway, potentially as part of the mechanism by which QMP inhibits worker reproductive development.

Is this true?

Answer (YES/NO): NO